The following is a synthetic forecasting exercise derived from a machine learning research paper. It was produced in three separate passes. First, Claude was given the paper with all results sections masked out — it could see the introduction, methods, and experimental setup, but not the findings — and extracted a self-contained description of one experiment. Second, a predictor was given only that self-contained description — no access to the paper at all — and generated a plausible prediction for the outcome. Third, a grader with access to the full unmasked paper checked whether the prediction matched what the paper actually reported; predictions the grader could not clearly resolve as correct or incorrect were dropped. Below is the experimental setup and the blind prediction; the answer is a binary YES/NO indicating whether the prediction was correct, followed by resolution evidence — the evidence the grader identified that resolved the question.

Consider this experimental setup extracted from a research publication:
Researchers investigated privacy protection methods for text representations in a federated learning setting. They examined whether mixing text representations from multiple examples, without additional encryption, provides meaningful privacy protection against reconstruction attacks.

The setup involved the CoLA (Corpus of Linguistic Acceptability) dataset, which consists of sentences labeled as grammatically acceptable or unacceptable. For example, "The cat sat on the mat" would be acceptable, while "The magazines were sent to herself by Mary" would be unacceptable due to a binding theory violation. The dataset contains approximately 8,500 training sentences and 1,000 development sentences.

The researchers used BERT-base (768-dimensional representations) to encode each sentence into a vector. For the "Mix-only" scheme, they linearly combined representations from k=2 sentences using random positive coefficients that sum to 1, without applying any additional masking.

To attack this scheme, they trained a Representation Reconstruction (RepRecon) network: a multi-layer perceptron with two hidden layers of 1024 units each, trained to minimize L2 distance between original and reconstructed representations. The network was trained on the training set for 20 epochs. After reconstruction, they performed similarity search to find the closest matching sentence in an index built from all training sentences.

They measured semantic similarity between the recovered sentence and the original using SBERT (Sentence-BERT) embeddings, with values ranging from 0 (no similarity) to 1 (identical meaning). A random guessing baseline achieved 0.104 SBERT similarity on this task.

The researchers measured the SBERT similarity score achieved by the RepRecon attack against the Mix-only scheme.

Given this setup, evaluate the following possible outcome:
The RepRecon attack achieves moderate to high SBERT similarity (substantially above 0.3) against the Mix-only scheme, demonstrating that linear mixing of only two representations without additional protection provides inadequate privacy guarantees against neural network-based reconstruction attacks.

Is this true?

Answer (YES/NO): NO